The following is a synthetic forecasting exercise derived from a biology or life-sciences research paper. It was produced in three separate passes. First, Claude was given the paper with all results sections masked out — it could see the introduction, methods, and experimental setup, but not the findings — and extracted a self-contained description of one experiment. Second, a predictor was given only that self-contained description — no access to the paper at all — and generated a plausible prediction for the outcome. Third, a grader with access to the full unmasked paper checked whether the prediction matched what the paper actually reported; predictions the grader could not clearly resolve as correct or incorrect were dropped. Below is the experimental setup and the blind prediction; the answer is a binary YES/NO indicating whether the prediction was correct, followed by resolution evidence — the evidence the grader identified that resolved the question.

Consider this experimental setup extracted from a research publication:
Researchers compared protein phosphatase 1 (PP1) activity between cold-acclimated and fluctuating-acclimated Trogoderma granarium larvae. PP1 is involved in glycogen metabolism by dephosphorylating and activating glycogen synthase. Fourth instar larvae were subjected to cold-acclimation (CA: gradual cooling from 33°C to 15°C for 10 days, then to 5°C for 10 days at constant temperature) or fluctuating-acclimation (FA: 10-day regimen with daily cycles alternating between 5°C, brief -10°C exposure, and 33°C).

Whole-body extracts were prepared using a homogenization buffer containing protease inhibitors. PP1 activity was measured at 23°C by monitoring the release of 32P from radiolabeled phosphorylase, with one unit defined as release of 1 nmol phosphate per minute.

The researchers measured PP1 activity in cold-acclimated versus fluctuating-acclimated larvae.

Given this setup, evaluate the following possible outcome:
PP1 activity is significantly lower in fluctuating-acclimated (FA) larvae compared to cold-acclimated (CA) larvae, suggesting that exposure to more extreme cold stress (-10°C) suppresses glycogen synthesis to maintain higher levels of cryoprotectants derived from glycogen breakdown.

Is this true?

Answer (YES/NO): NO